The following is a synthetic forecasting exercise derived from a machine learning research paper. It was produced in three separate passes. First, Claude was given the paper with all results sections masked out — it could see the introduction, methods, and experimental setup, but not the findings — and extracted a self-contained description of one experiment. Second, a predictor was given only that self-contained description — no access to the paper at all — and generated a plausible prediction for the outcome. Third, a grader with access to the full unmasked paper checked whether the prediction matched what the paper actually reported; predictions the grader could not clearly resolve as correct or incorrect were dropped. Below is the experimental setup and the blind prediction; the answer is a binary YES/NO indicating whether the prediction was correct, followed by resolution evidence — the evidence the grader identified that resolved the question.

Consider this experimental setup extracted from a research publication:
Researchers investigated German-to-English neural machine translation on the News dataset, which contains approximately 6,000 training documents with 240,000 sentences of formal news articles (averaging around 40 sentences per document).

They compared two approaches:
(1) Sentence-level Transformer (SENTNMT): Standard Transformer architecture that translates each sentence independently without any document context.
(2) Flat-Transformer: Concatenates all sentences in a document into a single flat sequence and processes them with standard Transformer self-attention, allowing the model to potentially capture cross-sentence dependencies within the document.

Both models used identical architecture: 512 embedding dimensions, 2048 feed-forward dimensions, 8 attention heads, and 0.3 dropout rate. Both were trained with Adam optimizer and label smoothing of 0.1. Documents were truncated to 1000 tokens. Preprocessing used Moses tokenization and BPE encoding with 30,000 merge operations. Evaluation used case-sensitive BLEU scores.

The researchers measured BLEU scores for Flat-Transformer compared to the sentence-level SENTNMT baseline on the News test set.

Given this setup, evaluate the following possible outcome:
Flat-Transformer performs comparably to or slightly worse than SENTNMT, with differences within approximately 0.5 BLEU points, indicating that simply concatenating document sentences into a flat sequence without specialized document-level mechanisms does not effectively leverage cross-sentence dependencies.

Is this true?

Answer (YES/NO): NO